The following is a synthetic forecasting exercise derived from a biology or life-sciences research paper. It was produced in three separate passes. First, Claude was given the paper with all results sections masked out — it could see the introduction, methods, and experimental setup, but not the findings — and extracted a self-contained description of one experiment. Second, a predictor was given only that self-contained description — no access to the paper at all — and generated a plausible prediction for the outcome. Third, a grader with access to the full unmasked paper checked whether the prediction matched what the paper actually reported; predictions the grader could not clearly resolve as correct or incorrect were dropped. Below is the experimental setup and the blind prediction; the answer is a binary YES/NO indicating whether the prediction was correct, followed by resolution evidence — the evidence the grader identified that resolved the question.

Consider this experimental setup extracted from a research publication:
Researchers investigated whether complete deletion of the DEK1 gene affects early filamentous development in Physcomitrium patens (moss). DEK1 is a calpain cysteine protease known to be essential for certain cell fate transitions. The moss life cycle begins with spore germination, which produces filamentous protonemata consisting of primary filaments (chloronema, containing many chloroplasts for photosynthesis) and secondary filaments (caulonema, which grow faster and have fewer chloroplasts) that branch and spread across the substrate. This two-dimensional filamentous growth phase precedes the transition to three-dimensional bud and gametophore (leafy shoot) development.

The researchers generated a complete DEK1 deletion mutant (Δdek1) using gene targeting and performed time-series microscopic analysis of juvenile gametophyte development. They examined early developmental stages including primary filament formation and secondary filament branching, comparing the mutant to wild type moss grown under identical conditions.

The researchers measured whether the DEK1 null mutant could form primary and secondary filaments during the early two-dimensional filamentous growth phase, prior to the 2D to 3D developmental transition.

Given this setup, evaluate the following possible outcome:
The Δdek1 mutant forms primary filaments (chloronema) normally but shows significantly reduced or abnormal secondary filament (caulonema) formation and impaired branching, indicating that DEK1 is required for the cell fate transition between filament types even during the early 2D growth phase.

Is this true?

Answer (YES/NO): NO